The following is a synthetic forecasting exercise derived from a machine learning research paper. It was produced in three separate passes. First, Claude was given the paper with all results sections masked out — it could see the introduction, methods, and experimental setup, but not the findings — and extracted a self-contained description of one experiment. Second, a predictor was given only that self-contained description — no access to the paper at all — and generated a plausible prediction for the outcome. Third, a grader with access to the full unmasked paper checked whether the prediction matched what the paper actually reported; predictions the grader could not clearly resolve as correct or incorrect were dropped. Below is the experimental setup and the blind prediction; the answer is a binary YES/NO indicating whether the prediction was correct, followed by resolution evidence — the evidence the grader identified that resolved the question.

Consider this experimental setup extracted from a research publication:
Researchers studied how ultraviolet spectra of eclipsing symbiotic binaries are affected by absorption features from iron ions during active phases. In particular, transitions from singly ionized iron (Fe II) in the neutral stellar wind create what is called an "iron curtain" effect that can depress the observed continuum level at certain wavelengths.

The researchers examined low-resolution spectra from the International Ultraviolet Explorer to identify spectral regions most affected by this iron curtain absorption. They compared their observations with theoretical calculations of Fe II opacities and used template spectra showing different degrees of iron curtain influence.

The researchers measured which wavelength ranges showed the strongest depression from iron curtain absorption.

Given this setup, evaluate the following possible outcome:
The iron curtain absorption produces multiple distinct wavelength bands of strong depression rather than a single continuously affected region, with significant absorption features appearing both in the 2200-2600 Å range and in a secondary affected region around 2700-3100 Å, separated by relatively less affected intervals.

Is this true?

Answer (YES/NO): NO